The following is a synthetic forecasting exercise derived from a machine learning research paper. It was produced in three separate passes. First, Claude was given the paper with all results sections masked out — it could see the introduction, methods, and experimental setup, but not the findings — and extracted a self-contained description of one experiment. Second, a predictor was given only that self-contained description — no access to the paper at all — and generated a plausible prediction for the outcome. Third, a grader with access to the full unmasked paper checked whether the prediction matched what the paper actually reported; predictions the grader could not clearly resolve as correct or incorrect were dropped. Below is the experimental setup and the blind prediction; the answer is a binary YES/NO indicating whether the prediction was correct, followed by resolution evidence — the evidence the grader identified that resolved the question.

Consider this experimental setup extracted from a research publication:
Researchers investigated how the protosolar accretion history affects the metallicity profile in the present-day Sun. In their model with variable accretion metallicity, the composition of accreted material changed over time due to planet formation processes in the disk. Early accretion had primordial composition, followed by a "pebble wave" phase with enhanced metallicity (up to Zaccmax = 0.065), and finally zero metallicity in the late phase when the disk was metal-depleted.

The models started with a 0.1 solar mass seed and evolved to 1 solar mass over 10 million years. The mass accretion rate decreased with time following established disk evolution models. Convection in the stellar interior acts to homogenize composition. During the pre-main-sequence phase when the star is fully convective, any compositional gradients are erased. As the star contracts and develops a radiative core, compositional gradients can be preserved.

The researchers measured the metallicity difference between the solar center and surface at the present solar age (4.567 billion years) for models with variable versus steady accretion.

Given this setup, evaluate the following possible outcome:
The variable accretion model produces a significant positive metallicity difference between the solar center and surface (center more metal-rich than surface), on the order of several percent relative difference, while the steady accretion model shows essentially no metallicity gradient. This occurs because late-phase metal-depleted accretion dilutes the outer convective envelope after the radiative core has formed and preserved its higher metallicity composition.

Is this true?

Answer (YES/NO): NO